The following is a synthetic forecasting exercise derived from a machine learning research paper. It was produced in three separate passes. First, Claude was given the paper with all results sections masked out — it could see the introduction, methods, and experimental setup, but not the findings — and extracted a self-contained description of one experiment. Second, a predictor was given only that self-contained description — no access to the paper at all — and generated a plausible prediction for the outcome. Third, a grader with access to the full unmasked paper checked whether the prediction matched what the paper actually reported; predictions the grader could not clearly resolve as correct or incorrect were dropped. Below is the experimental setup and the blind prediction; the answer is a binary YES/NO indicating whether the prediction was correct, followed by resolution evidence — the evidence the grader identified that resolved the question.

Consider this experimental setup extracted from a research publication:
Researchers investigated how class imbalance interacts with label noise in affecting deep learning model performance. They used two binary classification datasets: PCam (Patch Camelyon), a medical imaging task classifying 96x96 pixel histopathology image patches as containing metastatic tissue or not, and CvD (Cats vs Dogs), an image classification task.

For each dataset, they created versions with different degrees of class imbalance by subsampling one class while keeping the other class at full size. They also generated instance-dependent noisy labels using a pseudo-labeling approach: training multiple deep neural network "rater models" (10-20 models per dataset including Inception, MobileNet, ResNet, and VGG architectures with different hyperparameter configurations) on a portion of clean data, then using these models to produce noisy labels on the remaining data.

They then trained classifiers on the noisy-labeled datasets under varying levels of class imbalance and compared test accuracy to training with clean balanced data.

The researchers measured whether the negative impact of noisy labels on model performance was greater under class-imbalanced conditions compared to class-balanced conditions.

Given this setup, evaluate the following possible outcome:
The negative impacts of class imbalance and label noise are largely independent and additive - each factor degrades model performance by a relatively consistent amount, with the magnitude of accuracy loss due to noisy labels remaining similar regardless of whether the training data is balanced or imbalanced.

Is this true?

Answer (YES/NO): NO